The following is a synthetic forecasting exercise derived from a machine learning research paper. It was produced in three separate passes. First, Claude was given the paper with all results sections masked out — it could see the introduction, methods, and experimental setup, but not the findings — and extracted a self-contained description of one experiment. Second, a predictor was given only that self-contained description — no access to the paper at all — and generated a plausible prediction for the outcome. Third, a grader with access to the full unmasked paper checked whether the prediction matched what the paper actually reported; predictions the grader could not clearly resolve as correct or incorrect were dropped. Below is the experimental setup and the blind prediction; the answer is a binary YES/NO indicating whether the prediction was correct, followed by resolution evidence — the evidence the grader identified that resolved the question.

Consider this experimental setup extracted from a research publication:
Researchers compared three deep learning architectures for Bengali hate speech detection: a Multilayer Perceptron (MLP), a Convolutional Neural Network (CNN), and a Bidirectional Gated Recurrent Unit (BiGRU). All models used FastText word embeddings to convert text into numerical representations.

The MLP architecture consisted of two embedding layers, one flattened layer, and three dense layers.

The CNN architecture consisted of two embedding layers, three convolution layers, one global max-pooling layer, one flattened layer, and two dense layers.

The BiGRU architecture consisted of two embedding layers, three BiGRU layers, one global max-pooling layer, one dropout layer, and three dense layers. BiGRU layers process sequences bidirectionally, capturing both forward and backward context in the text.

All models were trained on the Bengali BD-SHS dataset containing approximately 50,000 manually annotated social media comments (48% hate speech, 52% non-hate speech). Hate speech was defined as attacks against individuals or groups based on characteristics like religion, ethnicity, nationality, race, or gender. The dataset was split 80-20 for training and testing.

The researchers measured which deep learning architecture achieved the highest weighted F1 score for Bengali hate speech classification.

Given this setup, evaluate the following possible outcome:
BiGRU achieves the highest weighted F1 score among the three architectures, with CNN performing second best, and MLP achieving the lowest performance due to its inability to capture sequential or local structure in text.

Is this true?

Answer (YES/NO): YES